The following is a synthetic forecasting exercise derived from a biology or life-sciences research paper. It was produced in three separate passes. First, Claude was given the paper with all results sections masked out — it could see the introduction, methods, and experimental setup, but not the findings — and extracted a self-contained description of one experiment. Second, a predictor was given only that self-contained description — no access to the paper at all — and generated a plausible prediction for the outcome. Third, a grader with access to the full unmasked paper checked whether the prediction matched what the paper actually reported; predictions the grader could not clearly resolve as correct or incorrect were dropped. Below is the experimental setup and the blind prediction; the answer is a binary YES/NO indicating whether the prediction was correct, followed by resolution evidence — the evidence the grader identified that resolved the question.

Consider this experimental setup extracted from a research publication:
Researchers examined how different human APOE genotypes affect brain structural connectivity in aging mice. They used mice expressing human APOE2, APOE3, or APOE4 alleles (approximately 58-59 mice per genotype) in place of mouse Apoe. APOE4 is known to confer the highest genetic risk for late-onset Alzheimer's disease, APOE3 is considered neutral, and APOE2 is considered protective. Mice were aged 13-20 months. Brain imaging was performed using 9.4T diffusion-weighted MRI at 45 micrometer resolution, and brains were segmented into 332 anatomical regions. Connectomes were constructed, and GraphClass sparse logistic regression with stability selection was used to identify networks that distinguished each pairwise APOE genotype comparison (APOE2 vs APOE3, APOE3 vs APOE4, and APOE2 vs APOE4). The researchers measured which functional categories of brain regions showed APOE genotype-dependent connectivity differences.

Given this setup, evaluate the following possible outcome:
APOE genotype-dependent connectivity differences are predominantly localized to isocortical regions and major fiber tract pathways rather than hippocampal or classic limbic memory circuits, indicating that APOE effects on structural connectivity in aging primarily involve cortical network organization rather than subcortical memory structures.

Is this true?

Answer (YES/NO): NO